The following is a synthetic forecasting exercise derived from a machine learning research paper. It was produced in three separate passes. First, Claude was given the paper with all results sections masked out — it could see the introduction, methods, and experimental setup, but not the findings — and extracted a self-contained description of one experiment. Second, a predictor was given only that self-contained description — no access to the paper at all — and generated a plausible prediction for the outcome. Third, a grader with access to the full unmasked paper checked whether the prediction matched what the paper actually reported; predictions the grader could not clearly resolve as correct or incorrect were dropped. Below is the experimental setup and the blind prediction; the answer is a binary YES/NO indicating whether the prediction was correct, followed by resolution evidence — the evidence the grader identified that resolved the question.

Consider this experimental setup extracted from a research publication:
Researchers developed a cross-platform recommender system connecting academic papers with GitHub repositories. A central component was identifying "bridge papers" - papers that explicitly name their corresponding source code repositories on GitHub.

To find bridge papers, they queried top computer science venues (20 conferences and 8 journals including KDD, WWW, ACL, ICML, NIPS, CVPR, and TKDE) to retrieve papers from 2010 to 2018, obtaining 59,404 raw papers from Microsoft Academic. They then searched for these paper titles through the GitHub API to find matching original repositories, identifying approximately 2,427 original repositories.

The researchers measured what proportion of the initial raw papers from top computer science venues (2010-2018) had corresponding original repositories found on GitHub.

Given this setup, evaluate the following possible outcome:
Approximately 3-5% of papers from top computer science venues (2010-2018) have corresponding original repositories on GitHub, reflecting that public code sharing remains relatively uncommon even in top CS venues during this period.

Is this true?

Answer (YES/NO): YES